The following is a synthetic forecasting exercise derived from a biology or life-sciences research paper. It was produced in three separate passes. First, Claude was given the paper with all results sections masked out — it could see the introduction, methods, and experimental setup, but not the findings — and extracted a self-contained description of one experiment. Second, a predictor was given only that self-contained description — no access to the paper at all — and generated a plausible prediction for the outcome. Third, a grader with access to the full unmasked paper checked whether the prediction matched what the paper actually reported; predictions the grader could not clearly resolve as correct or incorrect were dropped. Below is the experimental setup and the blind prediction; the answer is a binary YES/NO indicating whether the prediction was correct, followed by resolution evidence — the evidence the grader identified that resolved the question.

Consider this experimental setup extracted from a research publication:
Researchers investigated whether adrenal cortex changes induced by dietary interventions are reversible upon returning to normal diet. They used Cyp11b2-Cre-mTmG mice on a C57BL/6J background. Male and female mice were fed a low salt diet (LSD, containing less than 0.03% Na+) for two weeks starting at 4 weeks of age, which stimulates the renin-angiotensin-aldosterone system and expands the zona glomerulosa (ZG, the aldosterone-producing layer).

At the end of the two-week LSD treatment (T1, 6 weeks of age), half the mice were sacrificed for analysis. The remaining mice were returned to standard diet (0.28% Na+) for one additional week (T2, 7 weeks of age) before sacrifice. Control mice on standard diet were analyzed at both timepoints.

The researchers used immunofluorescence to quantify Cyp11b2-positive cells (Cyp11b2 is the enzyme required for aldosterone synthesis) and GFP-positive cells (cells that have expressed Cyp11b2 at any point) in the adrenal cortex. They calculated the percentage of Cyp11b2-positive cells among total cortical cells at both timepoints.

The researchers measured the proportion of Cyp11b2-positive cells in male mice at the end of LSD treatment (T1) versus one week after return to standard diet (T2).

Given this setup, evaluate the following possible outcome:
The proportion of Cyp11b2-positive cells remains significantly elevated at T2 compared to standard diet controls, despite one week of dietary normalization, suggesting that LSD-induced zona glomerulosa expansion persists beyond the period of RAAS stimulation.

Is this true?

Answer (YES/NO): NO